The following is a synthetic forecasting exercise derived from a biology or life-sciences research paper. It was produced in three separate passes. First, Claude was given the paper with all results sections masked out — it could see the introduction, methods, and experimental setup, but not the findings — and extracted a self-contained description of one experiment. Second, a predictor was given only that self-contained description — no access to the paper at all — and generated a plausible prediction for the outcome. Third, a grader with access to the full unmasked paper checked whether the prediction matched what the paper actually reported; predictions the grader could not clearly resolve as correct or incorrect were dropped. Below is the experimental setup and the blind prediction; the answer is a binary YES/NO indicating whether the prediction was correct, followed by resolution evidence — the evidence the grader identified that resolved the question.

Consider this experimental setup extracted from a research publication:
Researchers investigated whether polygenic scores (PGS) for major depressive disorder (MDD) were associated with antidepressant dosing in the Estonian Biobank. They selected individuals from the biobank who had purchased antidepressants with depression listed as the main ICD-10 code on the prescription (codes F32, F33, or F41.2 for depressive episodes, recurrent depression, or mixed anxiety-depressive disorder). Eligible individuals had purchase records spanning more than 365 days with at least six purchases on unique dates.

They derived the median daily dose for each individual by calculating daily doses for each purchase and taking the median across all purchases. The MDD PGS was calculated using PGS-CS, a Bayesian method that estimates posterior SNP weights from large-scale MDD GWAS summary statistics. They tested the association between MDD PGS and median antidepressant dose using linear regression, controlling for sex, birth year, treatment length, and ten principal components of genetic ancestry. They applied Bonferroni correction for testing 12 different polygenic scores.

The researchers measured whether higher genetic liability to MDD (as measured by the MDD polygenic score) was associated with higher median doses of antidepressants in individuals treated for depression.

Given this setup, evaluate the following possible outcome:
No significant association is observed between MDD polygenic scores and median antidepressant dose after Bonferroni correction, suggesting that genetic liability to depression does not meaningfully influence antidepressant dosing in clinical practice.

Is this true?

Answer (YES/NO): YES